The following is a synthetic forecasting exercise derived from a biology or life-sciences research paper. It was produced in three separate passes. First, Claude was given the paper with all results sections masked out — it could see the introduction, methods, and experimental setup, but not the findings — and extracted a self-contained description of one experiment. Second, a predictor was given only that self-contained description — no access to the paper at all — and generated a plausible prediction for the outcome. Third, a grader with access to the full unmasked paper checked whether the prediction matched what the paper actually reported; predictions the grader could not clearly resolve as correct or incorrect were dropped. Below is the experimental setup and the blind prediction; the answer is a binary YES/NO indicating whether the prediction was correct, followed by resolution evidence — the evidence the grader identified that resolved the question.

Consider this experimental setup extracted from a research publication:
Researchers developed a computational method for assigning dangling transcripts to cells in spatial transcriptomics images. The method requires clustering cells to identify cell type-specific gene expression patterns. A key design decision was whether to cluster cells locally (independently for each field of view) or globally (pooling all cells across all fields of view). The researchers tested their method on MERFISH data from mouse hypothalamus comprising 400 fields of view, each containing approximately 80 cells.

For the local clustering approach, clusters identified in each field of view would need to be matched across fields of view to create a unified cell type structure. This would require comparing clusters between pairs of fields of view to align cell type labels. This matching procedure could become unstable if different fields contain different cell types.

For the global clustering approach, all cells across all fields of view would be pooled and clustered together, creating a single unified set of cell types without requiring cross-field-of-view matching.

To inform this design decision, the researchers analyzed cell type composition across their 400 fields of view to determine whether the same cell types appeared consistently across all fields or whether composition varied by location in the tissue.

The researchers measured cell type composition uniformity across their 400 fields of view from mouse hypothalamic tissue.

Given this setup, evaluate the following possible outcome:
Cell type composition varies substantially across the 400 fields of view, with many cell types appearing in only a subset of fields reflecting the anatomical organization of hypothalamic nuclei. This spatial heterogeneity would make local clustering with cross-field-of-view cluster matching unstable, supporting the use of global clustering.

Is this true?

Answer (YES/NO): YES